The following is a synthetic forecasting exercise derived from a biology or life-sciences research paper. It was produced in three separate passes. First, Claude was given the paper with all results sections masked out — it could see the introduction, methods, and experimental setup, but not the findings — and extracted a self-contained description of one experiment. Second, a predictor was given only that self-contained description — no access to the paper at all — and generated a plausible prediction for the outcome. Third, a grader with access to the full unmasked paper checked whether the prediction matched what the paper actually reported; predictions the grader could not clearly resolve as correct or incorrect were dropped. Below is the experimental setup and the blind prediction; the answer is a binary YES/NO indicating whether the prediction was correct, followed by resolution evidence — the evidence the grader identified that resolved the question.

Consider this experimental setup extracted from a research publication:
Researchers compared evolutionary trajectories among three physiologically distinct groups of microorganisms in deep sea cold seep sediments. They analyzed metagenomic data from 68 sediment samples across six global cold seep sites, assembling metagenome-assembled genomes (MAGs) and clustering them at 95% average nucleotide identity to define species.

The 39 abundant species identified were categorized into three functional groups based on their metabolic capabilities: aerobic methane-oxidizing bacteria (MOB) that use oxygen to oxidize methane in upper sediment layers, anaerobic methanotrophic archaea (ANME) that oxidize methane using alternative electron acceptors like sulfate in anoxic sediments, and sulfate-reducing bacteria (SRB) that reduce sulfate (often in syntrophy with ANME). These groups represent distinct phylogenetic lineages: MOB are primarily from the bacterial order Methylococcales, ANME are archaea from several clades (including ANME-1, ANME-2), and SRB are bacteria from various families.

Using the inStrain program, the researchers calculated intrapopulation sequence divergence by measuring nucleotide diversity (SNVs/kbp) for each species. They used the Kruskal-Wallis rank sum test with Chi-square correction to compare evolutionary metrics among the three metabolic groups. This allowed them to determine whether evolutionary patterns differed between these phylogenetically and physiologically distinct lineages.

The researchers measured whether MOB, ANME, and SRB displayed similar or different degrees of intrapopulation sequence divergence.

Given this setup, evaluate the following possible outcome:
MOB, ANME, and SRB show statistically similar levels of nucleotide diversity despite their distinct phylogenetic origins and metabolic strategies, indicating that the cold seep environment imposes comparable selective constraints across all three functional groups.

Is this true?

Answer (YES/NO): NO